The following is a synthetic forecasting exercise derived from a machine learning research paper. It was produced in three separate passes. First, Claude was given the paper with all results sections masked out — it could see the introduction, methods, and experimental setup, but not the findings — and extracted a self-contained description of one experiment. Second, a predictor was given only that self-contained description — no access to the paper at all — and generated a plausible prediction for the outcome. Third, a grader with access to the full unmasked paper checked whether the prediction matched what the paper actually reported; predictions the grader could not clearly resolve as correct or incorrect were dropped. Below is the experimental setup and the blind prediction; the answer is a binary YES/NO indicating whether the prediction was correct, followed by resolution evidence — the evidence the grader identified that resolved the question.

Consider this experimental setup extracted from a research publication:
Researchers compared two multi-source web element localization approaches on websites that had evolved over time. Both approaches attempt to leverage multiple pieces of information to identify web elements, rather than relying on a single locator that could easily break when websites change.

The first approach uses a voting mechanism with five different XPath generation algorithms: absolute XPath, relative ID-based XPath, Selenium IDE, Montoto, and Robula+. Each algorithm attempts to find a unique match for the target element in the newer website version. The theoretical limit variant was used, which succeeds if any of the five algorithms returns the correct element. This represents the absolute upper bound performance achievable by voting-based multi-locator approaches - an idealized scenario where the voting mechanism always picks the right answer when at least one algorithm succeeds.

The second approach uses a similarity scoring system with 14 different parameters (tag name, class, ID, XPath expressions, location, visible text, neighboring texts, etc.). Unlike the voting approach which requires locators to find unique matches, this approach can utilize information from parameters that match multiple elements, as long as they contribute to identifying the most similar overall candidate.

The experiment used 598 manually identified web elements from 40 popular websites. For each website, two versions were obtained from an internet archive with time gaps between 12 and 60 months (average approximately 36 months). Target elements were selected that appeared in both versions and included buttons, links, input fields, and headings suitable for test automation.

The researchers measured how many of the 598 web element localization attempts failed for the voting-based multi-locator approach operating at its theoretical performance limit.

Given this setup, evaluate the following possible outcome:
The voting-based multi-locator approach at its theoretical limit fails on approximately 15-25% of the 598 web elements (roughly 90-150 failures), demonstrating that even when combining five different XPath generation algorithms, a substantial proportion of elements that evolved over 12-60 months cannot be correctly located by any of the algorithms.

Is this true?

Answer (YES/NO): YES